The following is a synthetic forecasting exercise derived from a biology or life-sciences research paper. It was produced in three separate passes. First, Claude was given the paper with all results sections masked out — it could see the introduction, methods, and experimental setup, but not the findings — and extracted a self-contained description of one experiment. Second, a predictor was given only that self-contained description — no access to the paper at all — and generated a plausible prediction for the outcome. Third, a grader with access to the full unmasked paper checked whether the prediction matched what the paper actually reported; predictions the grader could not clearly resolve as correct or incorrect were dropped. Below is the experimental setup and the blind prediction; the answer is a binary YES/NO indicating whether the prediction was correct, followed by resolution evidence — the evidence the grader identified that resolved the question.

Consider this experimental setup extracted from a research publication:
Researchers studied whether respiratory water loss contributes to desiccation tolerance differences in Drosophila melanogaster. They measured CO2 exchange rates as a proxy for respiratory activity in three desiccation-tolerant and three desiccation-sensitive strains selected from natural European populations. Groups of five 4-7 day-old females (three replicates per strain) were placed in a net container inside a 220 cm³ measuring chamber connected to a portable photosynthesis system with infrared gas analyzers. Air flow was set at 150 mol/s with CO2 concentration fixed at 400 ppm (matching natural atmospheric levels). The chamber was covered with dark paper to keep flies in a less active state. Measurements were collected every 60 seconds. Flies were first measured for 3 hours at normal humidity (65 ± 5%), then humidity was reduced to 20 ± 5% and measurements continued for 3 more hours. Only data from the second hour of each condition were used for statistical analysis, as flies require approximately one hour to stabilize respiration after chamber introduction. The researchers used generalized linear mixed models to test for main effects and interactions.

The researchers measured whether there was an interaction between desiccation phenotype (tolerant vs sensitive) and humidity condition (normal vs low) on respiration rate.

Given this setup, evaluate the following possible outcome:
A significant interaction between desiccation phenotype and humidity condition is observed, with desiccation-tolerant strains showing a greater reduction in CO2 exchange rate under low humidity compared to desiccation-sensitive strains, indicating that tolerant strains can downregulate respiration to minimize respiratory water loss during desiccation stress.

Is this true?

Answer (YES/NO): YES